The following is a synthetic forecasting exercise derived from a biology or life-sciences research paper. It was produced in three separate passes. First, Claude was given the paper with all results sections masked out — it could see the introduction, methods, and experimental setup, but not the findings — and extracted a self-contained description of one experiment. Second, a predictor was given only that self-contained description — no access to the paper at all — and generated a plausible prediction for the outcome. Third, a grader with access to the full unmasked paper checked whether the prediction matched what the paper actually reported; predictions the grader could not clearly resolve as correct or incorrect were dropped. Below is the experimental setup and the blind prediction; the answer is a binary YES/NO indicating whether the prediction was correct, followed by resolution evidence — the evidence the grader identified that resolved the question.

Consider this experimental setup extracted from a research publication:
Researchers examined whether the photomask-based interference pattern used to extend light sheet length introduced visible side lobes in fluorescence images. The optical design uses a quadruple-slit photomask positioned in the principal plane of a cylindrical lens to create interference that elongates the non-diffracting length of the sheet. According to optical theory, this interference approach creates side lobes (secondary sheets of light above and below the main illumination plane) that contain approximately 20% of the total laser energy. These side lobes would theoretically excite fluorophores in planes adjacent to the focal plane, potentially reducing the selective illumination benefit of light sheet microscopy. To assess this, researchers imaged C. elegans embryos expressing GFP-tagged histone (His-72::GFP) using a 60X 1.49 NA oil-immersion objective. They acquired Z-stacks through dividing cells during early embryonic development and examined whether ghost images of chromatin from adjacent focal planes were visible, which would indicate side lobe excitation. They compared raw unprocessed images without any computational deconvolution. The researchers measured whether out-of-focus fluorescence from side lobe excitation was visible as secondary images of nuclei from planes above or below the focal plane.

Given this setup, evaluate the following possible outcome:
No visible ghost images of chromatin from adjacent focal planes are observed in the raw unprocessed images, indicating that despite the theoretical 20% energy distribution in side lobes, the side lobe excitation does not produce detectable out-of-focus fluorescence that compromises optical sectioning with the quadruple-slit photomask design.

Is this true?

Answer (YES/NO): YES